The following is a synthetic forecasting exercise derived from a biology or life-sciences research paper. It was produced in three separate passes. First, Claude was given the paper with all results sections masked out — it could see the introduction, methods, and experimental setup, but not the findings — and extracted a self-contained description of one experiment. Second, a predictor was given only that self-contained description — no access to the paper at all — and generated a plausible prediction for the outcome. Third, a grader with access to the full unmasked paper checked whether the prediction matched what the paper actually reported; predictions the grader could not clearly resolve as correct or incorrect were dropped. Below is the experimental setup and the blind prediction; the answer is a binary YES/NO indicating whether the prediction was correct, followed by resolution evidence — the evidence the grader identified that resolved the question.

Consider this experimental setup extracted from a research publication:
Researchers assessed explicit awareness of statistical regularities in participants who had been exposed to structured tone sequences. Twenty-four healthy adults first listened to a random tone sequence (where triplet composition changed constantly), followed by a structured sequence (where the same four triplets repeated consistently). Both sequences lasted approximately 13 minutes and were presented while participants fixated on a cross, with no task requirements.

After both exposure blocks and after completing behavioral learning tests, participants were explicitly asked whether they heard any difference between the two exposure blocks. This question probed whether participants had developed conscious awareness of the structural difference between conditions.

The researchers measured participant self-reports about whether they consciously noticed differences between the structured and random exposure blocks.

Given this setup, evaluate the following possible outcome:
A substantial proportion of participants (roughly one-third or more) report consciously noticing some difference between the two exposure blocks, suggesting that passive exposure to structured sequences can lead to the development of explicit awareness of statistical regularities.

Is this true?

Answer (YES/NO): YES